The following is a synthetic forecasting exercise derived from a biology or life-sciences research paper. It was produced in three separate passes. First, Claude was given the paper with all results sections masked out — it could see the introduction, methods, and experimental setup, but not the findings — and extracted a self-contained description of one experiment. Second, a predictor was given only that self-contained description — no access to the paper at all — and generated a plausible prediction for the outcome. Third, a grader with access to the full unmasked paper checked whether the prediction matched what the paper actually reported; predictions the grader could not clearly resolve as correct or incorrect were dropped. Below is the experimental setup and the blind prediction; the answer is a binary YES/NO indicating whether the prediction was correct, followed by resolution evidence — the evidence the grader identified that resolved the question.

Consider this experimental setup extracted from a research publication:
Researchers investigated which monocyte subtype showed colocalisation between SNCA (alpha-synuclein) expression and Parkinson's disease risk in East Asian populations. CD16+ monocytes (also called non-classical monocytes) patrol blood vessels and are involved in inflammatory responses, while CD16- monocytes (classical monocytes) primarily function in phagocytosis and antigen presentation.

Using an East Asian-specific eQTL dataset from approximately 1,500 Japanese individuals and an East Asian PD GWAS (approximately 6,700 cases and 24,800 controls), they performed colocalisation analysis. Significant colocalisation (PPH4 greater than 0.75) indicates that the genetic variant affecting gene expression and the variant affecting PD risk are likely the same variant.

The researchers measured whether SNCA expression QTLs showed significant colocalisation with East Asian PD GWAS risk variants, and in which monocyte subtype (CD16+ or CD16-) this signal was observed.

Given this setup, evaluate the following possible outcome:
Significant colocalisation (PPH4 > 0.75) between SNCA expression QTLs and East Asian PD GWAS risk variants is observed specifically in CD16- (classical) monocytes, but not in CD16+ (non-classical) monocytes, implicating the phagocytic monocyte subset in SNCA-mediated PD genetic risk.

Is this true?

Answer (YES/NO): NO